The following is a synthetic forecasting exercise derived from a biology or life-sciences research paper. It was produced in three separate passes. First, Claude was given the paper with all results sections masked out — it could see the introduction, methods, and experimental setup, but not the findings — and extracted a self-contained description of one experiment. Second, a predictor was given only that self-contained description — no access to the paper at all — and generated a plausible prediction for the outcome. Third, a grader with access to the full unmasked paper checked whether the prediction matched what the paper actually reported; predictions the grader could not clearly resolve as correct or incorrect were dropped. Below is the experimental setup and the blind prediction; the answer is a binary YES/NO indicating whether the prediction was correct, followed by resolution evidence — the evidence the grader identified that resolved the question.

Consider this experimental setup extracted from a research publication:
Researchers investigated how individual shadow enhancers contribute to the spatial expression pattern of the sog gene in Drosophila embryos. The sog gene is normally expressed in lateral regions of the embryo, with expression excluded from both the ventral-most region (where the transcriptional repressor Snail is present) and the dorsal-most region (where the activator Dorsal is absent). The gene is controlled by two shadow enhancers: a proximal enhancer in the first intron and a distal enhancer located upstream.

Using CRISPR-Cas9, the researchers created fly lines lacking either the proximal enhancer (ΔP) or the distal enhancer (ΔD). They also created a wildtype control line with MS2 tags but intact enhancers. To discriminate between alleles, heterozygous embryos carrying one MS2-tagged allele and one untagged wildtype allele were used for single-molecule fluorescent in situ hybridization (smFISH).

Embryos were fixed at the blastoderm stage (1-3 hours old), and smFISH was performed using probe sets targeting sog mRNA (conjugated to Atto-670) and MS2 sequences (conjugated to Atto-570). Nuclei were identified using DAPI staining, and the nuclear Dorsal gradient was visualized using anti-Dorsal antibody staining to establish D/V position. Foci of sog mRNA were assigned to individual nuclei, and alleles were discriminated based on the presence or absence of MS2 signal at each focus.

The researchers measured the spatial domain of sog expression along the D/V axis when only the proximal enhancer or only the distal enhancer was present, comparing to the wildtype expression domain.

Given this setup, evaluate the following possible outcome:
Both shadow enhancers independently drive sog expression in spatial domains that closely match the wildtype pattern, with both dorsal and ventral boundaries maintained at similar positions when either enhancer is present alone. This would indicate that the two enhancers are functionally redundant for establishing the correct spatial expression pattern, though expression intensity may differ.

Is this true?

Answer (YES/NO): NO